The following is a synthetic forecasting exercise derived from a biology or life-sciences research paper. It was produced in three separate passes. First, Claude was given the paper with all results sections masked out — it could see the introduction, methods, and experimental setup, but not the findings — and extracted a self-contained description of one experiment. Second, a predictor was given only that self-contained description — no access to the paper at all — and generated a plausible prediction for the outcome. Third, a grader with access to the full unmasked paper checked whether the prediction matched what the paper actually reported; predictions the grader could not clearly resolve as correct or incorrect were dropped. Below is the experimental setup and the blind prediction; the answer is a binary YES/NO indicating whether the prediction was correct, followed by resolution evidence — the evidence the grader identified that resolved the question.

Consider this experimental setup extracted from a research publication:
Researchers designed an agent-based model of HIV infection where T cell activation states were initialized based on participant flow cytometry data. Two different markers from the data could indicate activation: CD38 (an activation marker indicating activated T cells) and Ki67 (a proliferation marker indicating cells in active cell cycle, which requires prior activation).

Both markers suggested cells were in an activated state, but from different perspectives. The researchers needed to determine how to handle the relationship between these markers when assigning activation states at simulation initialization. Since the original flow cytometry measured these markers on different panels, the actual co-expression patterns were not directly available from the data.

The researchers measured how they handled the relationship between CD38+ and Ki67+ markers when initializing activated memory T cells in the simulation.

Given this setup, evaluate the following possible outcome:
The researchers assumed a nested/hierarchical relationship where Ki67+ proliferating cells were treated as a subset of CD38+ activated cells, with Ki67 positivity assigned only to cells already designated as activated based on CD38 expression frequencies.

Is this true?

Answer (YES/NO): NO